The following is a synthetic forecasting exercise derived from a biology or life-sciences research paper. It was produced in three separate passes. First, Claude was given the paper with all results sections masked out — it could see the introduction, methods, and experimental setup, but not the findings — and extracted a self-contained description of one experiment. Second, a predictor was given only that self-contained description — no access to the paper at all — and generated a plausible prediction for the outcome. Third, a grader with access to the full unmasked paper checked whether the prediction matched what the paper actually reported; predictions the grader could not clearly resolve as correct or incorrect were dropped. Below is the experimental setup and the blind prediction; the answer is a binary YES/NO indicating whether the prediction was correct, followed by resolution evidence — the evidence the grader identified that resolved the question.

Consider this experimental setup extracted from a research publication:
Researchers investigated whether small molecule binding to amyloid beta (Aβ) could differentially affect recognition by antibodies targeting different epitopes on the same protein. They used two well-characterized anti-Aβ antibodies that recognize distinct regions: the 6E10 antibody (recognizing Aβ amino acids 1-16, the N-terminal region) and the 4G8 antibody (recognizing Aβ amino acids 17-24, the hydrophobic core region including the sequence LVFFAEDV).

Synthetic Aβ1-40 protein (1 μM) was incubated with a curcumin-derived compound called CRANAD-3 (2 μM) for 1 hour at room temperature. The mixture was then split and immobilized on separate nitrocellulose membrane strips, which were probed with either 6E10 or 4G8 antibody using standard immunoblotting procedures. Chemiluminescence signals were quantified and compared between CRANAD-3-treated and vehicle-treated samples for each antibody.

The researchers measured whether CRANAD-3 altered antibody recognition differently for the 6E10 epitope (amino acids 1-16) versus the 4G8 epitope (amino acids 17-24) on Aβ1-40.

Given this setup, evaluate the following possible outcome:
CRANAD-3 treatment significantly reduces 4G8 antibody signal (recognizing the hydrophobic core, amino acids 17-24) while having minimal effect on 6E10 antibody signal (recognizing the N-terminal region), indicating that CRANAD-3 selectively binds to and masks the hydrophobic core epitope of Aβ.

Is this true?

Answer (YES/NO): NO